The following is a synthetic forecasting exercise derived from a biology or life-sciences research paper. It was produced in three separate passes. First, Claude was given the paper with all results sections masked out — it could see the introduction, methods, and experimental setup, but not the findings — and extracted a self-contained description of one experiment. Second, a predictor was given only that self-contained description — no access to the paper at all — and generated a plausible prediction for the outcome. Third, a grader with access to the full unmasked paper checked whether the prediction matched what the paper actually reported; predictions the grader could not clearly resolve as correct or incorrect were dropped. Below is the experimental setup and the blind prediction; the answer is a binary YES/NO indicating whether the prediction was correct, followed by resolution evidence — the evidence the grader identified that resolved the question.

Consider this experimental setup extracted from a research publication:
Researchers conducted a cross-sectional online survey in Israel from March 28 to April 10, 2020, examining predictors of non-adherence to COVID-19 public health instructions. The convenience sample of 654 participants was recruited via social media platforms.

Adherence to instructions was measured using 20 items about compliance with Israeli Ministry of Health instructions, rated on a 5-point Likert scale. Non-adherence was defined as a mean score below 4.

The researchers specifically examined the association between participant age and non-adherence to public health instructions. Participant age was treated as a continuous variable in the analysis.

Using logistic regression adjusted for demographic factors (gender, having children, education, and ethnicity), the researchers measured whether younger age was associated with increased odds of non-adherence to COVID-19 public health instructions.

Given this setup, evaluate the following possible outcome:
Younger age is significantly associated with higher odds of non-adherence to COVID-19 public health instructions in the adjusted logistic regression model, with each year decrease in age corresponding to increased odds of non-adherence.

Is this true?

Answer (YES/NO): NO